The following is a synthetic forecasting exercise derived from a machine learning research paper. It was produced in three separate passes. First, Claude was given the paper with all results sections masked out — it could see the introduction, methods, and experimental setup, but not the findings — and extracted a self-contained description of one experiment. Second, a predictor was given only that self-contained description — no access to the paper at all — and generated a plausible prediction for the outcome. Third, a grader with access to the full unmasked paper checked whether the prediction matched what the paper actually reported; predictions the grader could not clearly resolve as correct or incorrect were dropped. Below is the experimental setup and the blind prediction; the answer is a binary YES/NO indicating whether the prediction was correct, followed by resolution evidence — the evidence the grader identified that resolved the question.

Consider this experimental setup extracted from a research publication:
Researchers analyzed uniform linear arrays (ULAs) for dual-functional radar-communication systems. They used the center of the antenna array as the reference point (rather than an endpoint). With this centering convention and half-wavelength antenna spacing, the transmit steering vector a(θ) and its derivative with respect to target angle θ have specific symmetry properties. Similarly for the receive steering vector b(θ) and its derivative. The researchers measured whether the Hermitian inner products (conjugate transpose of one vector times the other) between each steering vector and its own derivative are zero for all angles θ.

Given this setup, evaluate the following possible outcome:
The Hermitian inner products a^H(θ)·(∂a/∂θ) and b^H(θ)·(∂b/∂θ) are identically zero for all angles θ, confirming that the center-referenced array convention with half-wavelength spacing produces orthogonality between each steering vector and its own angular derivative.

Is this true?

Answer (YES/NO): YES